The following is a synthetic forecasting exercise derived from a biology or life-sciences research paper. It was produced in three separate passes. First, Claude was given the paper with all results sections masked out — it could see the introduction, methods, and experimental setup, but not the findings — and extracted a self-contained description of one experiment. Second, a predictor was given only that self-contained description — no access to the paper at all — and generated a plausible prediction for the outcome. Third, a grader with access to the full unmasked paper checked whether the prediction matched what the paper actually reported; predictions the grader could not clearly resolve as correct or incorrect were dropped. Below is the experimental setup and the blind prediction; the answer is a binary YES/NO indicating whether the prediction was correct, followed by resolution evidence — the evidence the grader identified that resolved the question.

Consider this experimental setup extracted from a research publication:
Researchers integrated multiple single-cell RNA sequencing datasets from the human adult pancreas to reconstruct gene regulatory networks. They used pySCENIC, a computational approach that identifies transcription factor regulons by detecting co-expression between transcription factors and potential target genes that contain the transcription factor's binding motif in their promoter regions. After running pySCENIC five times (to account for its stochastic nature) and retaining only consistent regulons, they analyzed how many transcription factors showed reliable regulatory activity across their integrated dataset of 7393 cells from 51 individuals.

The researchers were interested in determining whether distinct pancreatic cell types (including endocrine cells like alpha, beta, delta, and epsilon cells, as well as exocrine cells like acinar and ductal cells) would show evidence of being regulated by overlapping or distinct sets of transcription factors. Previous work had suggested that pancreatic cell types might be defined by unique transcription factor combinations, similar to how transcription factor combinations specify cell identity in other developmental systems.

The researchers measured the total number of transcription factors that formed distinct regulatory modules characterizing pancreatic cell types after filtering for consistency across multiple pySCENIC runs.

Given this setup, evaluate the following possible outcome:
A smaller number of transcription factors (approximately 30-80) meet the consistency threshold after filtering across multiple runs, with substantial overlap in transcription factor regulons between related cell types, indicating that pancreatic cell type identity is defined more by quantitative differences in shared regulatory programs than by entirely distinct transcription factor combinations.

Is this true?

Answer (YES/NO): NO